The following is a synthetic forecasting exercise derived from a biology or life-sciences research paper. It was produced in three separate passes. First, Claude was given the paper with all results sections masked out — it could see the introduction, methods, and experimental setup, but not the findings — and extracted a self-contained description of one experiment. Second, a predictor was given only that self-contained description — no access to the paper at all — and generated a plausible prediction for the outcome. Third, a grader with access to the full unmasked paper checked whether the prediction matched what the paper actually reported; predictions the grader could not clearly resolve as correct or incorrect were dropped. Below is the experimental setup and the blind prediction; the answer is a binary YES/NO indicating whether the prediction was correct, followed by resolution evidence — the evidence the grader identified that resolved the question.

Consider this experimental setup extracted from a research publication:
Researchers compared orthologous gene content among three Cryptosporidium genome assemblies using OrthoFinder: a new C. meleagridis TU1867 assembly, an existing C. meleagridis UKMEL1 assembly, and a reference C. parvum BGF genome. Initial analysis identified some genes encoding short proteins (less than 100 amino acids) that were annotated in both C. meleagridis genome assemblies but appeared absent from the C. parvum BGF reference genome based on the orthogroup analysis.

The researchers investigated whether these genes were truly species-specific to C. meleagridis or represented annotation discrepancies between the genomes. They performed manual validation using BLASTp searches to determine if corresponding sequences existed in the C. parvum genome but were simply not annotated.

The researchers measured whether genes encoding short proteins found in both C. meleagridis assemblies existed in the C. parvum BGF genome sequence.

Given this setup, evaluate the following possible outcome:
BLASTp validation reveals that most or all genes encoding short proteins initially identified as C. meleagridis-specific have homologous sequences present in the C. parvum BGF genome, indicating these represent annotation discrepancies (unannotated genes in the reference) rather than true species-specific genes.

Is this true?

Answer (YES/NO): YES